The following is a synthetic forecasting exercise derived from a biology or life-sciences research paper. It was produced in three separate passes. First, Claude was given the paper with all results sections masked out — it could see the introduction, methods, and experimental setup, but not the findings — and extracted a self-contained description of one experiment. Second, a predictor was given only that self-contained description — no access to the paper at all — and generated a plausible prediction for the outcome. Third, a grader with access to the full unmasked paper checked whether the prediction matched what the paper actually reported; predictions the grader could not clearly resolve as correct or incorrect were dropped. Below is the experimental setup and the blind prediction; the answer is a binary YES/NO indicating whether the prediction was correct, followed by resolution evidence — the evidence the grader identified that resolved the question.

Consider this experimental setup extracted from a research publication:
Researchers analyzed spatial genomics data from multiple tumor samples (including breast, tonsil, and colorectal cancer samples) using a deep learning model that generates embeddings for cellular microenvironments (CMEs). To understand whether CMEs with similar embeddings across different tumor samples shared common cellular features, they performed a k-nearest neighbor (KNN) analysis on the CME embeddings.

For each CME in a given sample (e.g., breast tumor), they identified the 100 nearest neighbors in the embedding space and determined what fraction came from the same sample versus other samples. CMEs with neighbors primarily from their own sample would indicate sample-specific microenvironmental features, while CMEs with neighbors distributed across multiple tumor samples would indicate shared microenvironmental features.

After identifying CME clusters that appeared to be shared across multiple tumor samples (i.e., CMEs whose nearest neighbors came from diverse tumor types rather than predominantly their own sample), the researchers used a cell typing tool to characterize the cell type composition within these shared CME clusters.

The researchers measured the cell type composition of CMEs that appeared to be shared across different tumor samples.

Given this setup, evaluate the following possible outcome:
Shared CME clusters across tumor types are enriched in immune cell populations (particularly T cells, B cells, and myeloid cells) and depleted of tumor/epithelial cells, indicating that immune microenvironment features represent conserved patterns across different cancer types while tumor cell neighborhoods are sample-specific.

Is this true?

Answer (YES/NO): NO